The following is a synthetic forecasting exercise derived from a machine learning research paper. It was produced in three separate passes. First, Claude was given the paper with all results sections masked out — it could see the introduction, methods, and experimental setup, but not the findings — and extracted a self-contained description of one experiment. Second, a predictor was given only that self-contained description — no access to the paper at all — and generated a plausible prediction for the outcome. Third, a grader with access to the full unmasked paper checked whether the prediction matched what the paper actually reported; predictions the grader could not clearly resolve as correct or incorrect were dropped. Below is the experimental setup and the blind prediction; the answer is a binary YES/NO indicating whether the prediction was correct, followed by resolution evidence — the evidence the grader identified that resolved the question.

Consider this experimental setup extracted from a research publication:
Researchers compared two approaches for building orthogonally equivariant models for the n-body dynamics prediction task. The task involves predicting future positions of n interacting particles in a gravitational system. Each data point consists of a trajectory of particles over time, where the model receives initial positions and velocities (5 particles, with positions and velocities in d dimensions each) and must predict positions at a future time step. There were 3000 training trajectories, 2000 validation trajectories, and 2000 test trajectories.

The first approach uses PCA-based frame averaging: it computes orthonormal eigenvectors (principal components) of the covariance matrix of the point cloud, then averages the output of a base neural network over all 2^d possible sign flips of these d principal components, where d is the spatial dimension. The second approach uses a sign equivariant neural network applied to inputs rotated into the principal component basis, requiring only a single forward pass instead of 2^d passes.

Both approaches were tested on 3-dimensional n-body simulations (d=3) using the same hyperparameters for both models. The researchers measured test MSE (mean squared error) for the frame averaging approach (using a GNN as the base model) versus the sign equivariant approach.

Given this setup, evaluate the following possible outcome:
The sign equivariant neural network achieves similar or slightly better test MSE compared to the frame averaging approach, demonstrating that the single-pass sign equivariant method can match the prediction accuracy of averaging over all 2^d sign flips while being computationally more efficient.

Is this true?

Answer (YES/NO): NO